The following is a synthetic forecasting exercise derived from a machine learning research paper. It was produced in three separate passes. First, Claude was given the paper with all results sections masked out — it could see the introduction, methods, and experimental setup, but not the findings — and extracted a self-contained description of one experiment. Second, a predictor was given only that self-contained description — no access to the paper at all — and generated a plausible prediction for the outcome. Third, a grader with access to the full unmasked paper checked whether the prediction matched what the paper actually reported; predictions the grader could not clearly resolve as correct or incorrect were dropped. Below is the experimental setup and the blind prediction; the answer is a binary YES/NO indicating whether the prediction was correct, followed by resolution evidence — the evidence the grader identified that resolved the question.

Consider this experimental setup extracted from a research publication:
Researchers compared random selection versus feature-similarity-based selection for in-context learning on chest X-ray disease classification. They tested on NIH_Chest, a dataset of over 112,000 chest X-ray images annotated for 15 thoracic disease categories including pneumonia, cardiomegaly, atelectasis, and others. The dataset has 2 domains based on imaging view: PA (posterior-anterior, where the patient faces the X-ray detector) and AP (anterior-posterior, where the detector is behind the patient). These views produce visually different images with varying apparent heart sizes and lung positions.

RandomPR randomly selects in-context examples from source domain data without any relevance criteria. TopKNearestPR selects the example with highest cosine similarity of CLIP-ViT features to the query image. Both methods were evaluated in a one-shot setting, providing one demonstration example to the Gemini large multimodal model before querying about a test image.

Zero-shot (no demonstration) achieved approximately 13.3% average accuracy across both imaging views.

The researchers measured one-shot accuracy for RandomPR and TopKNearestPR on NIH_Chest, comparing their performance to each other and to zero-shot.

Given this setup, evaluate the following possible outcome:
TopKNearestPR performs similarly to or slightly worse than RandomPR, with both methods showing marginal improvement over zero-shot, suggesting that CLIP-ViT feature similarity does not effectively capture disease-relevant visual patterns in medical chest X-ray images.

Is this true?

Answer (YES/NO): NO